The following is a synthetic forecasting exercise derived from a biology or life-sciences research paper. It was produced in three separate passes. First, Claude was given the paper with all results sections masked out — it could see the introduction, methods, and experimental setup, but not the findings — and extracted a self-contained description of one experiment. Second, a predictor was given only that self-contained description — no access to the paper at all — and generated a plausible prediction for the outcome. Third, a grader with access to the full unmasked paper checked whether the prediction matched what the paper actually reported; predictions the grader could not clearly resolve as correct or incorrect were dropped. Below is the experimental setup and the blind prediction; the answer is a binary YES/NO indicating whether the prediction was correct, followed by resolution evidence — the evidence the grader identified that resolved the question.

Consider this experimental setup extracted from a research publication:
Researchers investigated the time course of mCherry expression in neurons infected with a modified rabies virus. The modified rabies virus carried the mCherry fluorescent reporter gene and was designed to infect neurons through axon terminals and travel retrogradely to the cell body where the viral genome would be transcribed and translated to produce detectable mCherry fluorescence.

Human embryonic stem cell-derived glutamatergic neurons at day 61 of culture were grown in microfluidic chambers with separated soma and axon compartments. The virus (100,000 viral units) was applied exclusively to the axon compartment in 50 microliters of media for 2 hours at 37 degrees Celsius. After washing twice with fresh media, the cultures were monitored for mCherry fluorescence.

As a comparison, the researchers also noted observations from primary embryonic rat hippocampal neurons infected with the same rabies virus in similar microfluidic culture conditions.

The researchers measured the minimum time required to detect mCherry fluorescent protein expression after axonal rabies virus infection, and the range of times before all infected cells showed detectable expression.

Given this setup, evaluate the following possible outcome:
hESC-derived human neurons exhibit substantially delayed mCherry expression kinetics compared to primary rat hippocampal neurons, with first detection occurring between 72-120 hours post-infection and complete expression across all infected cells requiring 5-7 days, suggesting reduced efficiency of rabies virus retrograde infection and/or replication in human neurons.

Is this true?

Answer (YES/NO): NO